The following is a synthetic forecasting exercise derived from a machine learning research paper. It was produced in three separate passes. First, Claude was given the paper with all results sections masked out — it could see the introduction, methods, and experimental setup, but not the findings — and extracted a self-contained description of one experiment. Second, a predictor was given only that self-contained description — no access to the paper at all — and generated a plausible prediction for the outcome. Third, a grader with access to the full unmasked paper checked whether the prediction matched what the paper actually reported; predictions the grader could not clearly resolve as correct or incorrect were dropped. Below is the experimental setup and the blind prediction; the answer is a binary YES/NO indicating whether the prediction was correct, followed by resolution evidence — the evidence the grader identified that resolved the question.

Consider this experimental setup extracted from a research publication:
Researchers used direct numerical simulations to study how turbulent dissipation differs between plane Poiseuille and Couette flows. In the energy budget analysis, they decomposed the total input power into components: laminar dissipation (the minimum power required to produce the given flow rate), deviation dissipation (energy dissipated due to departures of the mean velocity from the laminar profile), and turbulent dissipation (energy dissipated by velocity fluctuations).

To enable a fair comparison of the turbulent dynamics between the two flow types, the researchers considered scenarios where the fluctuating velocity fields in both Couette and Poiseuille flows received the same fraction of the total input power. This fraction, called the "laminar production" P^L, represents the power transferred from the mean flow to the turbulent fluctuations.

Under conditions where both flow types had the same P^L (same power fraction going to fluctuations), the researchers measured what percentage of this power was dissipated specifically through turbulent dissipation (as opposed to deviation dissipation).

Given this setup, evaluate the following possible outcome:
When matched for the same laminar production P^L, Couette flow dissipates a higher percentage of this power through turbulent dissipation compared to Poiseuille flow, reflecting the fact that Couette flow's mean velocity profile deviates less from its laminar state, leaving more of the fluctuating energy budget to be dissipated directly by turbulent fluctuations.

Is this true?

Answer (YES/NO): NO